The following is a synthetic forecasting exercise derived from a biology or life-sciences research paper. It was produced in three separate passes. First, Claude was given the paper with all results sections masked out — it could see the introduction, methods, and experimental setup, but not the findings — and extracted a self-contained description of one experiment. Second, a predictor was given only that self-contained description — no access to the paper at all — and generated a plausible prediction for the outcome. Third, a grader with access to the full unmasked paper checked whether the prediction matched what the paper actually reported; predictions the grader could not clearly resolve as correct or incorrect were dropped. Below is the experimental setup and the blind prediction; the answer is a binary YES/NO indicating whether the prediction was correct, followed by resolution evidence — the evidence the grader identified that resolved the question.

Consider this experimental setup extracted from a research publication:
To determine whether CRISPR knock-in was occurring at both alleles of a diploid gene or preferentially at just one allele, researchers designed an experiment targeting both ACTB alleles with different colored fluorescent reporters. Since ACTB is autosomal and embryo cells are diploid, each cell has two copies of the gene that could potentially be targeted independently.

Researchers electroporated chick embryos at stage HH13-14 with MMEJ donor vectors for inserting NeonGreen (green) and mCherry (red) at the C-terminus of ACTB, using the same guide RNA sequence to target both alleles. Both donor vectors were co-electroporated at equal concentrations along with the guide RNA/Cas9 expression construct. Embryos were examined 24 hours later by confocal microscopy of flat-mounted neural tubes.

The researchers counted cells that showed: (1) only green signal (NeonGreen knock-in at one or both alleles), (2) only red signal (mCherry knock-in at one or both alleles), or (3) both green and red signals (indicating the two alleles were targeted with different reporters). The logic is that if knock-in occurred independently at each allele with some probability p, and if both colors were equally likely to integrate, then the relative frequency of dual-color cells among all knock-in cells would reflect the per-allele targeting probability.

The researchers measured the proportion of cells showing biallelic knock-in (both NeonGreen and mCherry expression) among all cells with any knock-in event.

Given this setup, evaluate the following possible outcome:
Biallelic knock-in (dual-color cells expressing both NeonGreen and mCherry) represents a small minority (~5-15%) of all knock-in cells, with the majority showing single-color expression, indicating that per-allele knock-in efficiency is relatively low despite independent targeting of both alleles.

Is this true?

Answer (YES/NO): NO